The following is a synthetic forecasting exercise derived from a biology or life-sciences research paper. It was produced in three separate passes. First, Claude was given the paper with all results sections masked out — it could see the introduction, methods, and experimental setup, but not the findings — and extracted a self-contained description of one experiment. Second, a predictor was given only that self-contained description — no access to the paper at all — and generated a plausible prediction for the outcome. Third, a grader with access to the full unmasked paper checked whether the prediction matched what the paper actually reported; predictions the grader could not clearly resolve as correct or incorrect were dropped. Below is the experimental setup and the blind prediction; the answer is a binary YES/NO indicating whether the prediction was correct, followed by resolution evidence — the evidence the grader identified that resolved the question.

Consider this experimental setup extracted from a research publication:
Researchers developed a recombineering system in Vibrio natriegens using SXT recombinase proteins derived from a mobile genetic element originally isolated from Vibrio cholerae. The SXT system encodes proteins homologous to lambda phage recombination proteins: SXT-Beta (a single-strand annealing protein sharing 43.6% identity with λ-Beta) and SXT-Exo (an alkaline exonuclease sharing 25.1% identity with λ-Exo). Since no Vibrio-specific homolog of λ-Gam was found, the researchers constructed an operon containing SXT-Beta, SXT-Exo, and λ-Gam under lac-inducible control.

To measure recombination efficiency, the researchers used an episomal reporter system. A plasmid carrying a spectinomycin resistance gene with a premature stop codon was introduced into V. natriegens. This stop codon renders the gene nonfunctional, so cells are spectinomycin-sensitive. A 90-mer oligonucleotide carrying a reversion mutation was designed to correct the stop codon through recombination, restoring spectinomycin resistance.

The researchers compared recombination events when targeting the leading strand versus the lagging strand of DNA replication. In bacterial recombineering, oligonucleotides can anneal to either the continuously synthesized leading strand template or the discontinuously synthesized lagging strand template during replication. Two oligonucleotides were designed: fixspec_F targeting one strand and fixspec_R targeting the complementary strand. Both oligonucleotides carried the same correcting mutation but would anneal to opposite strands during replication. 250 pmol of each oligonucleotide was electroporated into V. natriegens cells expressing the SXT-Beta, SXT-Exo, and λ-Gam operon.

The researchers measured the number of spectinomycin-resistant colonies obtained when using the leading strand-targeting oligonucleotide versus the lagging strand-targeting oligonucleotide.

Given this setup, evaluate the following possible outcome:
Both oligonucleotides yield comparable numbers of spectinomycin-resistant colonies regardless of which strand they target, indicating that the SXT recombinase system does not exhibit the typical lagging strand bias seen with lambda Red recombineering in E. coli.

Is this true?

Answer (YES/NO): NO